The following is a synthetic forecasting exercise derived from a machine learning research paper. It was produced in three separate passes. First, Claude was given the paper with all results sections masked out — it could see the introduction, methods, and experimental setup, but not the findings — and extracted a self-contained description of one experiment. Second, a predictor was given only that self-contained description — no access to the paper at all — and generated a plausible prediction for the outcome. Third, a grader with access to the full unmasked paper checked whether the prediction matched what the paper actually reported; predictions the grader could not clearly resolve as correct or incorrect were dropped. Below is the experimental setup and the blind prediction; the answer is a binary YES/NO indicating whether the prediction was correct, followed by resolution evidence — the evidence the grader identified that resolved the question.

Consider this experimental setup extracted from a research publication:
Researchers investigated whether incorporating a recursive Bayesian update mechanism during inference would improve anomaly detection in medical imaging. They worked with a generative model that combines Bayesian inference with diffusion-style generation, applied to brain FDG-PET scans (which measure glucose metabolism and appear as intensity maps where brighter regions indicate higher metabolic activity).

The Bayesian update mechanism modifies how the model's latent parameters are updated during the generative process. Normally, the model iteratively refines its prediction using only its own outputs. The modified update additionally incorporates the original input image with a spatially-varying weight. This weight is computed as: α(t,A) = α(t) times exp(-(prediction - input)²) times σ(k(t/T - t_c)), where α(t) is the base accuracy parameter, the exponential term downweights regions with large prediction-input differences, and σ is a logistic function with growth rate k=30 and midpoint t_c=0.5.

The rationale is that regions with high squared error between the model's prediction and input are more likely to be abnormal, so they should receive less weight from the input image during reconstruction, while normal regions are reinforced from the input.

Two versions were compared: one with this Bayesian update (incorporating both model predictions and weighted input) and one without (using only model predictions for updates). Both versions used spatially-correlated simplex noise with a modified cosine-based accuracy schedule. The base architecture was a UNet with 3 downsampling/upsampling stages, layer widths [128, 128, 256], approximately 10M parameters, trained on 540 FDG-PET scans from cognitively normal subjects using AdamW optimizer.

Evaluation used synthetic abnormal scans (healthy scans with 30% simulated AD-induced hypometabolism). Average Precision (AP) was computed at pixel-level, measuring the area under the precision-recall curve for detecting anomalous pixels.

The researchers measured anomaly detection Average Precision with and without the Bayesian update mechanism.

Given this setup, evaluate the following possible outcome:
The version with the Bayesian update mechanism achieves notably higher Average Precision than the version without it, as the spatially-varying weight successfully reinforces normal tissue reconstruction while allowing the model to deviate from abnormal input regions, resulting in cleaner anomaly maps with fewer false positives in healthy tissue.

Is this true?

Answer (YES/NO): YES